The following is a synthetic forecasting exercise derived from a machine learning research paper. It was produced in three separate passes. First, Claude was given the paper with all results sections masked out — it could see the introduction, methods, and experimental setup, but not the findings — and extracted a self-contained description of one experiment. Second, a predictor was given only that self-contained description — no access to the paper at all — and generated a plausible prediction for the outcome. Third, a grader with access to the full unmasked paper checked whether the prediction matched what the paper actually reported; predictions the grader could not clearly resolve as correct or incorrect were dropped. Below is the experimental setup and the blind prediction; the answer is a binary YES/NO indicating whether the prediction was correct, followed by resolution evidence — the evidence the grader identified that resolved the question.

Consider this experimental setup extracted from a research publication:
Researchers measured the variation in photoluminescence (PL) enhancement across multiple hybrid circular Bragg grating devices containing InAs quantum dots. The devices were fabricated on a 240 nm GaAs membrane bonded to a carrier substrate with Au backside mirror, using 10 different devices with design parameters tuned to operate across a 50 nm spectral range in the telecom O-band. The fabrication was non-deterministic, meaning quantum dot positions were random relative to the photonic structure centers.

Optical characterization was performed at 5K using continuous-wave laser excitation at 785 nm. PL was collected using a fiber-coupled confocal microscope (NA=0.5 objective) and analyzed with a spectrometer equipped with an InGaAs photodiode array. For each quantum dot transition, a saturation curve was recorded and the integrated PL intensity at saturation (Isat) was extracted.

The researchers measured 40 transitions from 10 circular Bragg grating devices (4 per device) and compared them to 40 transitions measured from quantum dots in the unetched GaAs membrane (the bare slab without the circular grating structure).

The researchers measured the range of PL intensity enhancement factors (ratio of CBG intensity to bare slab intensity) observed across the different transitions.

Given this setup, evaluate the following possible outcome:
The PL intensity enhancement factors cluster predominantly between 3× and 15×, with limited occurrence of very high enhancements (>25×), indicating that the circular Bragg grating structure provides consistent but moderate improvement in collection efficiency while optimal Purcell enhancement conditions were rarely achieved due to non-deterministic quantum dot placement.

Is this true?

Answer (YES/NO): NO